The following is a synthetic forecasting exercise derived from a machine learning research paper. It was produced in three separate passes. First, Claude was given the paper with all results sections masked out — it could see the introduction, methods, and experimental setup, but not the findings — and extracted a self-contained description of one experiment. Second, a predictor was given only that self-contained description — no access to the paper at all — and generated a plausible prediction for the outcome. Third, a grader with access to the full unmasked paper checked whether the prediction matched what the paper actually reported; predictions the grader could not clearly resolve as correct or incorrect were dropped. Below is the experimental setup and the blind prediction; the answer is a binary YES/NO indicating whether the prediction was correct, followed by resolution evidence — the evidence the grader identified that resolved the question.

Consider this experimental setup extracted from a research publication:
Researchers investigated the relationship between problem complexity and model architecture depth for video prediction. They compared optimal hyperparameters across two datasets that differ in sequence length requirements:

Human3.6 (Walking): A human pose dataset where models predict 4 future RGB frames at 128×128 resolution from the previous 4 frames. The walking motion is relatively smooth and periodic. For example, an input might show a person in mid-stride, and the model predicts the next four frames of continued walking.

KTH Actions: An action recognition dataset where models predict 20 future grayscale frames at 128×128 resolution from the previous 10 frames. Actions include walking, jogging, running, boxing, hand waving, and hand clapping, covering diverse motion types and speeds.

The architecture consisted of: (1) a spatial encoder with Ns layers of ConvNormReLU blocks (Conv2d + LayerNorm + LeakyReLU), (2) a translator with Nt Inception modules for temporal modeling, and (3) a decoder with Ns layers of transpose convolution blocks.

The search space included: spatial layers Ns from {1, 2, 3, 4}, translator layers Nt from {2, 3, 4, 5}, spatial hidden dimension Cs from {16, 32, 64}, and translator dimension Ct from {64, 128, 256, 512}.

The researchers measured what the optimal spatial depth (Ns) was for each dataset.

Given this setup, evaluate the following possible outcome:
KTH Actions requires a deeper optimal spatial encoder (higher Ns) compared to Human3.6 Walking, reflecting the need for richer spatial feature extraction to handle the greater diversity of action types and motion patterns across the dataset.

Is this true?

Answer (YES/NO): YES